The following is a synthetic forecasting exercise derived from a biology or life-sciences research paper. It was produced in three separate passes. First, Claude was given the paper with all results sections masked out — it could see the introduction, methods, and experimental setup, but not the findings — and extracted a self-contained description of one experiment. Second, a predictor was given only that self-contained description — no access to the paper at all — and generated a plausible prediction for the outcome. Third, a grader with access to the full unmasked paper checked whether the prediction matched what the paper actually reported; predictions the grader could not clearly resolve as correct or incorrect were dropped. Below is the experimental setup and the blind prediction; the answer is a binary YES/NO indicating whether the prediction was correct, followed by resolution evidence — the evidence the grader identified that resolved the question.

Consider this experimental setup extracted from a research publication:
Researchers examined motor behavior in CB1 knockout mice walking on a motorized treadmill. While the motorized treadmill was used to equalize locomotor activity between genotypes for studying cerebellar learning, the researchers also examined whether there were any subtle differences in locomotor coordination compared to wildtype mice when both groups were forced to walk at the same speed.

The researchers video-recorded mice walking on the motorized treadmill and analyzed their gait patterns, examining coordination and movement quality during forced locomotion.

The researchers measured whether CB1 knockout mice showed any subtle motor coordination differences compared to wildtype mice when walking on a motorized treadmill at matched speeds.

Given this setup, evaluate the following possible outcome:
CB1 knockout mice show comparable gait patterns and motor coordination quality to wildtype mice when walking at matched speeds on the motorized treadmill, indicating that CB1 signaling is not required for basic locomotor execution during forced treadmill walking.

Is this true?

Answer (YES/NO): NO